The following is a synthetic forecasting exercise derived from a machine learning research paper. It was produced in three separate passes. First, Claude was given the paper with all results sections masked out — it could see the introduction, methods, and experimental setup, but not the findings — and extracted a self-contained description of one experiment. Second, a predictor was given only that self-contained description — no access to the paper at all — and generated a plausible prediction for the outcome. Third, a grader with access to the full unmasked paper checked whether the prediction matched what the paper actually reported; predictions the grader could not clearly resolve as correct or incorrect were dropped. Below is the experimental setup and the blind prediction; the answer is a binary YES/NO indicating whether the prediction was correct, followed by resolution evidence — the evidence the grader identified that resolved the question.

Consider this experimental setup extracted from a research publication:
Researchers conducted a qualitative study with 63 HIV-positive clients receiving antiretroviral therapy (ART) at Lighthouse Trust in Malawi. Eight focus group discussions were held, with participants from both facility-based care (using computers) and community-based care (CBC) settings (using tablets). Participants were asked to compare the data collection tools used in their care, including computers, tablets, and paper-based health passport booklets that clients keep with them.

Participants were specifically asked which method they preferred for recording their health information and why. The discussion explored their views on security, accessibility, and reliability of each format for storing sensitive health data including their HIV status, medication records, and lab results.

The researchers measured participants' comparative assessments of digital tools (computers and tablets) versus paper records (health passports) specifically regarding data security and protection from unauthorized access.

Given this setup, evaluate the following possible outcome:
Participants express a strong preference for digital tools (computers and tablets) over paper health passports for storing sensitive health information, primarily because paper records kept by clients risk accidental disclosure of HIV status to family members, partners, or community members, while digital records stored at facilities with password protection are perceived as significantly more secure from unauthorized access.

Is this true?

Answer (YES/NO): NO